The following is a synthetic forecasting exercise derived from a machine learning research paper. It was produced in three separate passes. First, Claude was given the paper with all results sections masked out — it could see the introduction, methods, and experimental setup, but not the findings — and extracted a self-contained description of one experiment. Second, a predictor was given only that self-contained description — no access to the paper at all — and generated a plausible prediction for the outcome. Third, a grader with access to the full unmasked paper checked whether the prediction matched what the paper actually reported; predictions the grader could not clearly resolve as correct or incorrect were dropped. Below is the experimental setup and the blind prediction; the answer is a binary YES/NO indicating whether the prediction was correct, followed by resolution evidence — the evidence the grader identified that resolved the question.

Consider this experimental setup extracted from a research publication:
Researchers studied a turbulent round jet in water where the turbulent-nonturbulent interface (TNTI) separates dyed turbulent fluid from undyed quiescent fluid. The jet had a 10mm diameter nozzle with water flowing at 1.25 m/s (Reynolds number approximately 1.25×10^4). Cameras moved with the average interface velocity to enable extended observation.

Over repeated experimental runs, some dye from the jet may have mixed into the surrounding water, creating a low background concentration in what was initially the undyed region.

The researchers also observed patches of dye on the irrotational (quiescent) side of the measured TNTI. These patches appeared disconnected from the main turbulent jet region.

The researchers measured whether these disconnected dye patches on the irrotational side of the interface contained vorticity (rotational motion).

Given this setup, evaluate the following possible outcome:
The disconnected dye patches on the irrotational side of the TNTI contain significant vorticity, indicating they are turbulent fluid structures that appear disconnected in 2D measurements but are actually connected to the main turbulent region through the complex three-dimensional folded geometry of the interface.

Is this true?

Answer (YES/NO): NO